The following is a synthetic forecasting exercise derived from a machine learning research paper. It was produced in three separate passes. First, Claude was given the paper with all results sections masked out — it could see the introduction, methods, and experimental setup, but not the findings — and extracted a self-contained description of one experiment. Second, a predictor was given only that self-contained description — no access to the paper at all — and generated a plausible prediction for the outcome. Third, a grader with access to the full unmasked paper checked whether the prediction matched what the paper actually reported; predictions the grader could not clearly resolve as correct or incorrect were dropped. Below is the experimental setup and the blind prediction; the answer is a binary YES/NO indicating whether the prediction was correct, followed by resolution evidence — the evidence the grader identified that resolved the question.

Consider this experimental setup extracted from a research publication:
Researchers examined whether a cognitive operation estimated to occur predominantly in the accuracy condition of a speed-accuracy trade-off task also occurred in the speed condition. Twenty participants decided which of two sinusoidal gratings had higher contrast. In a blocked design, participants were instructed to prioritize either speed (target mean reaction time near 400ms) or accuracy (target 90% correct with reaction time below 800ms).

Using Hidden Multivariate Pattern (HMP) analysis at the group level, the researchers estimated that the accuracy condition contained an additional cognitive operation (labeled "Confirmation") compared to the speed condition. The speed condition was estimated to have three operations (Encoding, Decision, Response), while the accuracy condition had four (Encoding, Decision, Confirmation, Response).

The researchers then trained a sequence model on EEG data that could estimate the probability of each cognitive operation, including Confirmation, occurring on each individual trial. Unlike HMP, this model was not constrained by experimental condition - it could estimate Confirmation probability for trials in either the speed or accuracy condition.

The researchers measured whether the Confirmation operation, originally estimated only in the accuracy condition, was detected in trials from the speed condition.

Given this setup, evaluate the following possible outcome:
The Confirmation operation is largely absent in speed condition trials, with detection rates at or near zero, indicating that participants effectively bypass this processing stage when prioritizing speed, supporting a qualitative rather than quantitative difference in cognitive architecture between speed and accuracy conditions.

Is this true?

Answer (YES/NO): NO